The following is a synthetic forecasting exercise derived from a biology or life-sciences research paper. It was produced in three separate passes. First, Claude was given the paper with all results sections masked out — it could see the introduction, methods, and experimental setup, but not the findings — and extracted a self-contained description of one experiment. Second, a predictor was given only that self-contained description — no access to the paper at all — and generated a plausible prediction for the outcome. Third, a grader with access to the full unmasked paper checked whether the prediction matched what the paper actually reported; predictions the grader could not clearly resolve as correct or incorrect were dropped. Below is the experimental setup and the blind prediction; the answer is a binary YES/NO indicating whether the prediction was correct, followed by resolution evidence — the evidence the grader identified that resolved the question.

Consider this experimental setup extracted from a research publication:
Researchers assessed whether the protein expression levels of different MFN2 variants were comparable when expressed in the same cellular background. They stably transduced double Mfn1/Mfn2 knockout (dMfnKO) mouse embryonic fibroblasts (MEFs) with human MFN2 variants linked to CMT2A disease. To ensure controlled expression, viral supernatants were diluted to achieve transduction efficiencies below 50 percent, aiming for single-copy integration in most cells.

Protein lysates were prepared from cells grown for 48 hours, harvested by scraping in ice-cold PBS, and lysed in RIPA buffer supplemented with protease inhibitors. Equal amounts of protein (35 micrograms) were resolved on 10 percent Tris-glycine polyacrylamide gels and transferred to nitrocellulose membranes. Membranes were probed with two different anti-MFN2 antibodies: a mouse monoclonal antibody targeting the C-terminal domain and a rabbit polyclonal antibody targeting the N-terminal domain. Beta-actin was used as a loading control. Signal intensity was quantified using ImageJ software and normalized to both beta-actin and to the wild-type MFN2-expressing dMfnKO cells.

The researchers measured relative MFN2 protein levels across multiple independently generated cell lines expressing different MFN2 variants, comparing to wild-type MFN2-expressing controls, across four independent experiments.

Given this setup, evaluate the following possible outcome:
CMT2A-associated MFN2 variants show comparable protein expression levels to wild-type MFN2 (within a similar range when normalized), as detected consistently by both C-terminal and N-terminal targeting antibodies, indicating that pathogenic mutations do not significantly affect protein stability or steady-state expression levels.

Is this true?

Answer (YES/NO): NO